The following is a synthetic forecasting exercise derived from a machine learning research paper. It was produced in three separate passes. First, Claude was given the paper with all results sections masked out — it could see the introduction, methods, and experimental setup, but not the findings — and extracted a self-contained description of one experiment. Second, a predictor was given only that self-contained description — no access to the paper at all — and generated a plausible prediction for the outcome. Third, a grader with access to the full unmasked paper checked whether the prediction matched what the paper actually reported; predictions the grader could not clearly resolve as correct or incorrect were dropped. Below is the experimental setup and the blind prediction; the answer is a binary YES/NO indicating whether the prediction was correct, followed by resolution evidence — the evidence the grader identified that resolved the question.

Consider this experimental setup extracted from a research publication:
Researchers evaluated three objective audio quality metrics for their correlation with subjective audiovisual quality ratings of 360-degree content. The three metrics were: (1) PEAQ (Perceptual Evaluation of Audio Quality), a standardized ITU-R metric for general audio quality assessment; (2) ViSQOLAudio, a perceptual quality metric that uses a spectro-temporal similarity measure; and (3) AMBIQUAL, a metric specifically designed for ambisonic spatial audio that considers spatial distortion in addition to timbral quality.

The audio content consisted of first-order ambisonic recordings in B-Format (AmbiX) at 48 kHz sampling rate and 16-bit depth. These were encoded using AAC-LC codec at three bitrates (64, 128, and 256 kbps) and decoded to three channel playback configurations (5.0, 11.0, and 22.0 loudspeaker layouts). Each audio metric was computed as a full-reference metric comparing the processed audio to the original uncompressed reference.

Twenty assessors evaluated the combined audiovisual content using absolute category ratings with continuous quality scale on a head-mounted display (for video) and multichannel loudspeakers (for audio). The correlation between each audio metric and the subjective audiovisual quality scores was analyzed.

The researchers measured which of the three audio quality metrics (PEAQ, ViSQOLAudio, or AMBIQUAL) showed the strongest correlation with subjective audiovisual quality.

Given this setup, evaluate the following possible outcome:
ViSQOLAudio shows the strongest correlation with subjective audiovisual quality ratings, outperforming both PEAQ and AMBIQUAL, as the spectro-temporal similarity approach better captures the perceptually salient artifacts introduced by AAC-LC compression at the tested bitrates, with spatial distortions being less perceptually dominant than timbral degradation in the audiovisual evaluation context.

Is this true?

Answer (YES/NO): NO